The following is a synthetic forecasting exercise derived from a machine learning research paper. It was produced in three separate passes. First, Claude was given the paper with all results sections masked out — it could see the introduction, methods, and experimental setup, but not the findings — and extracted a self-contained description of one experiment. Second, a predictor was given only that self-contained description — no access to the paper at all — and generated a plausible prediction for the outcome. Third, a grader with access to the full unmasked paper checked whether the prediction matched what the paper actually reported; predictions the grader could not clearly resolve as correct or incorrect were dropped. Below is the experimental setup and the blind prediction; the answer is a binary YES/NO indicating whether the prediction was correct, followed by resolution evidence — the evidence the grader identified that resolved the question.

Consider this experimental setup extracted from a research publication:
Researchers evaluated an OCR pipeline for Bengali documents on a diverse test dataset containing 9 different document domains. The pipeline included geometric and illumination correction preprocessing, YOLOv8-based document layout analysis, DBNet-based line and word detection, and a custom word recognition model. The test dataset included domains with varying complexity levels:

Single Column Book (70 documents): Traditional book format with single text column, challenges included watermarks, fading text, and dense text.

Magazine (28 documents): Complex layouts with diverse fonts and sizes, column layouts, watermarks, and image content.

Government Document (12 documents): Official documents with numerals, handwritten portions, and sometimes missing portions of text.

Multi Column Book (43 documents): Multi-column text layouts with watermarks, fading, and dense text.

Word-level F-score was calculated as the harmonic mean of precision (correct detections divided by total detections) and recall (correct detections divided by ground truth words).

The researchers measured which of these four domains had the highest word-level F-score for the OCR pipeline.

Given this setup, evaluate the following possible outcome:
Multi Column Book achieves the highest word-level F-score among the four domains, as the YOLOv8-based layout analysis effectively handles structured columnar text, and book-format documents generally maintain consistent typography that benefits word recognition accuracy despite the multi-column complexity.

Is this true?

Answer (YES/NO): NO